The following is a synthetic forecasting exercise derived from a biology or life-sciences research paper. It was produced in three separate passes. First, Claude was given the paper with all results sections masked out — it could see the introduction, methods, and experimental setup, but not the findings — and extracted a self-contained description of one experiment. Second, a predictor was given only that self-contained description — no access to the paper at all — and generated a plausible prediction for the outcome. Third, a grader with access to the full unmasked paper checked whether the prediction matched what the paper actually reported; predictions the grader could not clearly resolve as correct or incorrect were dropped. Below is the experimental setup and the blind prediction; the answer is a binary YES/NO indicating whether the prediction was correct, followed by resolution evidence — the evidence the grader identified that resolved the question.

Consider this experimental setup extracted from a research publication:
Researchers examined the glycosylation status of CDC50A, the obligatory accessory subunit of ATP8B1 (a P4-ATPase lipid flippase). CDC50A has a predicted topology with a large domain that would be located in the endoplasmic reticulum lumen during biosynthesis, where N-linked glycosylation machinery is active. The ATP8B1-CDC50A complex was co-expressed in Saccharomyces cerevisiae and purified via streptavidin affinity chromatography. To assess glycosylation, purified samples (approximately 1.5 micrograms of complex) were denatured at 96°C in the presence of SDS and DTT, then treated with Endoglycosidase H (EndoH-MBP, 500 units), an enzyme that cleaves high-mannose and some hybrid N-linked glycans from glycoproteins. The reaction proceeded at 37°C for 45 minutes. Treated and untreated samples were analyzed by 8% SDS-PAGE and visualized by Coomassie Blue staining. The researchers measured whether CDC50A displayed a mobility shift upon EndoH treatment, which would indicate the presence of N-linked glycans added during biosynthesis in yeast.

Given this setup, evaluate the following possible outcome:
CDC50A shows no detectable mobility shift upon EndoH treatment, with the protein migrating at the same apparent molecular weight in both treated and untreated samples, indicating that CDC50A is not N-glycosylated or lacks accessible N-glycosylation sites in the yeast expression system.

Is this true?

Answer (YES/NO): NO